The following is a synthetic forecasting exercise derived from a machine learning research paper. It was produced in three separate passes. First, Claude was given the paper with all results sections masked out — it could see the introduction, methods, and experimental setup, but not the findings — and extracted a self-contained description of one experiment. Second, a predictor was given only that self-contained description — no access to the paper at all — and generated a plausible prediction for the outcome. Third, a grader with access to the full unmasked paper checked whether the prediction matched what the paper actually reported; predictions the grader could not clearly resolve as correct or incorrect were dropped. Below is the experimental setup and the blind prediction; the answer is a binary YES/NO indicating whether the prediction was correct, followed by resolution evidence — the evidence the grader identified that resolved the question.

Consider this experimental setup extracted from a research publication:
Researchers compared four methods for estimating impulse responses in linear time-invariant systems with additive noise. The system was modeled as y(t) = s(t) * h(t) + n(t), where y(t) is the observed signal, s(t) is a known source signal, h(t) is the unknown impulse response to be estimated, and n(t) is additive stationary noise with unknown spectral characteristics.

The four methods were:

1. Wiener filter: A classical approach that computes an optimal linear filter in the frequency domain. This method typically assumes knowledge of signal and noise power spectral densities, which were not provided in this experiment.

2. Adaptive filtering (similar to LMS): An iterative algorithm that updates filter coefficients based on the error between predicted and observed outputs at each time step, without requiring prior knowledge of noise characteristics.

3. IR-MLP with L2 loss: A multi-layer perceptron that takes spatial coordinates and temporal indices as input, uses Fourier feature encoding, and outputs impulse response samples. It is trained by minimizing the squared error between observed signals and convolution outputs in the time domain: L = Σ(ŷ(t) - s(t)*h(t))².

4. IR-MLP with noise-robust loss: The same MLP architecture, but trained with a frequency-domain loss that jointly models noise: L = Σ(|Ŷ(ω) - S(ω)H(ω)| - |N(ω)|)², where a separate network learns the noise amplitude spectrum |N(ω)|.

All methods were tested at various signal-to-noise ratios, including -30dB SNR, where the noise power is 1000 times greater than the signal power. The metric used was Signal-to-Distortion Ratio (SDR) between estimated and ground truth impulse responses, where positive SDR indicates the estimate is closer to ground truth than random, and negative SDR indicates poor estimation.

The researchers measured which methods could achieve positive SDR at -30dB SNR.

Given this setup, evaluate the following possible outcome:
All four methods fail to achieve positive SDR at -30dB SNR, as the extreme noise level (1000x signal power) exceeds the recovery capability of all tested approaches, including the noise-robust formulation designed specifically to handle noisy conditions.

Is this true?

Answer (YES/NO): NO